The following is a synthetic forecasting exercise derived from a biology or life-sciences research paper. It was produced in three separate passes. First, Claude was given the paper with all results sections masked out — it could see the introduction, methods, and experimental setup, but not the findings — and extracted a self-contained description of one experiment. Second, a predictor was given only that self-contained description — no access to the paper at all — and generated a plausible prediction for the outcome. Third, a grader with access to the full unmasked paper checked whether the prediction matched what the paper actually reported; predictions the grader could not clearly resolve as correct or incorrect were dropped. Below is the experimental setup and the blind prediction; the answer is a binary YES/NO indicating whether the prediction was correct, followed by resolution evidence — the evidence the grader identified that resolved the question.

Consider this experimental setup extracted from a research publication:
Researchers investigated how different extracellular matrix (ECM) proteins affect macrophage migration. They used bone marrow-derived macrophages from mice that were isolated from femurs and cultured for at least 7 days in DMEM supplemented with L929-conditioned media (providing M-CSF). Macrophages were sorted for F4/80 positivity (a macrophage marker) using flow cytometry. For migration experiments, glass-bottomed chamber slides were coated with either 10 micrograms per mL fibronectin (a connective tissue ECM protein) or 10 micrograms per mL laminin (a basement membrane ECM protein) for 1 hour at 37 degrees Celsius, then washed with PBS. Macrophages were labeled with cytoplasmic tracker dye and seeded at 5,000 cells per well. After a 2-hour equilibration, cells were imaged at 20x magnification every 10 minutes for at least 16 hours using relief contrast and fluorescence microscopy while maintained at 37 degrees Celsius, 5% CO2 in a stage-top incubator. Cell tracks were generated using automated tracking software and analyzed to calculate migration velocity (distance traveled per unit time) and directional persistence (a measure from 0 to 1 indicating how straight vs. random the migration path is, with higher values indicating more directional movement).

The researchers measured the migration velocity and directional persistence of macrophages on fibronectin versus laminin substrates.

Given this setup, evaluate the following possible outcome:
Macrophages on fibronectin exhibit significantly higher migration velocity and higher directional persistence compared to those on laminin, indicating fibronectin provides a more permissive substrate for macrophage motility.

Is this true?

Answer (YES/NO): NO